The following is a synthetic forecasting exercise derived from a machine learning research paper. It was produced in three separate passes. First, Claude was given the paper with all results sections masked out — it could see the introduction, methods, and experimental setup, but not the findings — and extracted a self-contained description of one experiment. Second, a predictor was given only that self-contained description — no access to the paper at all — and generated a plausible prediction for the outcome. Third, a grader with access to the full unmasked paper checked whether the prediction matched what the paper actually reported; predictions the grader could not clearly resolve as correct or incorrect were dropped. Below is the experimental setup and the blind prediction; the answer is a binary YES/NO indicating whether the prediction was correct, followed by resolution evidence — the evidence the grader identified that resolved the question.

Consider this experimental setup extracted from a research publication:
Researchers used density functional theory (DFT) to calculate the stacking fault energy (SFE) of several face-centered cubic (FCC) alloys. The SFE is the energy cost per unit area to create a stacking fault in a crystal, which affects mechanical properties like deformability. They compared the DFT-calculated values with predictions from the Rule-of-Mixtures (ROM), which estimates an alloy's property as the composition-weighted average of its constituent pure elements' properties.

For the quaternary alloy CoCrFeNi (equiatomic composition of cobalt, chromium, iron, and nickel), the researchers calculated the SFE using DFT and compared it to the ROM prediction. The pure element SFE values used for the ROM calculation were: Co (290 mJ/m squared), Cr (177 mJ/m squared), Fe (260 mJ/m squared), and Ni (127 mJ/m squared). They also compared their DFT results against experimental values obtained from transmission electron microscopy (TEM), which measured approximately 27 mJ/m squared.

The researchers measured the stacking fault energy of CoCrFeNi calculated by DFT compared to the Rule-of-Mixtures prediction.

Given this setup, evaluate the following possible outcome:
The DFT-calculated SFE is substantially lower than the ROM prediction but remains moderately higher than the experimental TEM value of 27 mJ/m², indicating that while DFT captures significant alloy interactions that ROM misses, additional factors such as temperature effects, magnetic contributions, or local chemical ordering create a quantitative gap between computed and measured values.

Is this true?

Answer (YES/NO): NO